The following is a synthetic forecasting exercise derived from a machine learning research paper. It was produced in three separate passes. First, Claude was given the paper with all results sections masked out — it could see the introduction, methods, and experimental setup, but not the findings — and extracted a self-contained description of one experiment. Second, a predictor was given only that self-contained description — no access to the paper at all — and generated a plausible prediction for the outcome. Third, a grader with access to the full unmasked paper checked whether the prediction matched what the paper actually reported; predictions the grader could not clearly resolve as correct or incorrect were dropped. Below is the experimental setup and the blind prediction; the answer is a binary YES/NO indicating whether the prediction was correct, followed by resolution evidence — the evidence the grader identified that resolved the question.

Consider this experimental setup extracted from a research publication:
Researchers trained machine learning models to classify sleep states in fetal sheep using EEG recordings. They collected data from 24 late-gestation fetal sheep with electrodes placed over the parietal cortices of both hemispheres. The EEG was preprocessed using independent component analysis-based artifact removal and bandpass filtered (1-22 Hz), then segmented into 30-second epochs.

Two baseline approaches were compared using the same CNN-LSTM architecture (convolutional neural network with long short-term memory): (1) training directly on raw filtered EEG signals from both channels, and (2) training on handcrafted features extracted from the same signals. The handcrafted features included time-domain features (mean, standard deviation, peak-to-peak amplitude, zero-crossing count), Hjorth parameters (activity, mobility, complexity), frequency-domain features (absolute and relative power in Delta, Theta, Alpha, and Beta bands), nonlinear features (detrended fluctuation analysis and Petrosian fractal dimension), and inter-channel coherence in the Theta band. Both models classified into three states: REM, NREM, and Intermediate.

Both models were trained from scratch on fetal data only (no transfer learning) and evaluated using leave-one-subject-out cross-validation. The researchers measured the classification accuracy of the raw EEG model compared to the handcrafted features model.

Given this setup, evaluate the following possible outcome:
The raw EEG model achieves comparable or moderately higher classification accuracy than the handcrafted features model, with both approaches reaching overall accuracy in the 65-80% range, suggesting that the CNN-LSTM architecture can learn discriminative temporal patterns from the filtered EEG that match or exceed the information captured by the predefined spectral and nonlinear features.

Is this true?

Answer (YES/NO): NO